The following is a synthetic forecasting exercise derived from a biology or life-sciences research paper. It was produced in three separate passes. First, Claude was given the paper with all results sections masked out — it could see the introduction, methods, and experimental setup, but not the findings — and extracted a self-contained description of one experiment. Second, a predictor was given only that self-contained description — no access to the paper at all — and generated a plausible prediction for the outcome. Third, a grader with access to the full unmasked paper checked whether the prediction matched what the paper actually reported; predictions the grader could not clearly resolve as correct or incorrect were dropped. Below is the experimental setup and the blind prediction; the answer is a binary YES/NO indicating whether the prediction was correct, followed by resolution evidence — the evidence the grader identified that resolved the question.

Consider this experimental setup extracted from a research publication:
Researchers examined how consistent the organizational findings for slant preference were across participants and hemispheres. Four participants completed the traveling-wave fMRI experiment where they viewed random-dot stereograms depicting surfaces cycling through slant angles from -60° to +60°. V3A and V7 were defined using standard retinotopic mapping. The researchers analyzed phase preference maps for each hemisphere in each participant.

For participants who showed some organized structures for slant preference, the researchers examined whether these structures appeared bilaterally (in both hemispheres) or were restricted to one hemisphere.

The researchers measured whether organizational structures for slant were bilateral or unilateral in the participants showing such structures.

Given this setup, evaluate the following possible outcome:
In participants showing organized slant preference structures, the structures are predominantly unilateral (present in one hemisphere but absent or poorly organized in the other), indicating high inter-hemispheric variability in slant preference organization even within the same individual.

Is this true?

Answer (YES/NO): YES